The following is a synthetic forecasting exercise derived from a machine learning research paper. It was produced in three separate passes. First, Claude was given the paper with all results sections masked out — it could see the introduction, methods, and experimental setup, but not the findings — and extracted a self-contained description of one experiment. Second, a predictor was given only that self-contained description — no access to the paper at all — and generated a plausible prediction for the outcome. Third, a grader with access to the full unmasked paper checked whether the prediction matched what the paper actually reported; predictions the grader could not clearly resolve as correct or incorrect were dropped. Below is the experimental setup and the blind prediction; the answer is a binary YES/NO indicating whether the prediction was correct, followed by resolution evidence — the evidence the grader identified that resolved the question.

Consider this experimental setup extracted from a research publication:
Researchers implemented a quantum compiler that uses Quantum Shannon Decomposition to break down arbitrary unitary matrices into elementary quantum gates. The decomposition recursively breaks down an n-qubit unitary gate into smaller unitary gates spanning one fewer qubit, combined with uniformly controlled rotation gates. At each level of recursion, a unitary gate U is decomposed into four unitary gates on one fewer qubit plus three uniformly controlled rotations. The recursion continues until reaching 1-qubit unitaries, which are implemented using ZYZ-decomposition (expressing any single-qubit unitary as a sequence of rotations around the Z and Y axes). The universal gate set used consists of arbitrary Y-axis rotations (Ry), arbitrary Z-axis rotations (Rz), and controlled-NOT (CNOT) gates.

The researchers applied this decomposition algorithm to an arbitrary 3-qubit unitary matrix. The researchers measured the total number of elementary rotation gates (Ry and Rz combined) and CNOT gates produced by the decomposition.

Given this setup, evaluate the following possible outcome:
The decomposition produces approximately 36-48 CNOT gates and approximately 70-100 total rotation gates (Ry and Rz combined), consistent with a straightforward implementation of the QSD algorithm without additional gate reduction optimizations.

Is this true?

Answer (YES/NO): YES